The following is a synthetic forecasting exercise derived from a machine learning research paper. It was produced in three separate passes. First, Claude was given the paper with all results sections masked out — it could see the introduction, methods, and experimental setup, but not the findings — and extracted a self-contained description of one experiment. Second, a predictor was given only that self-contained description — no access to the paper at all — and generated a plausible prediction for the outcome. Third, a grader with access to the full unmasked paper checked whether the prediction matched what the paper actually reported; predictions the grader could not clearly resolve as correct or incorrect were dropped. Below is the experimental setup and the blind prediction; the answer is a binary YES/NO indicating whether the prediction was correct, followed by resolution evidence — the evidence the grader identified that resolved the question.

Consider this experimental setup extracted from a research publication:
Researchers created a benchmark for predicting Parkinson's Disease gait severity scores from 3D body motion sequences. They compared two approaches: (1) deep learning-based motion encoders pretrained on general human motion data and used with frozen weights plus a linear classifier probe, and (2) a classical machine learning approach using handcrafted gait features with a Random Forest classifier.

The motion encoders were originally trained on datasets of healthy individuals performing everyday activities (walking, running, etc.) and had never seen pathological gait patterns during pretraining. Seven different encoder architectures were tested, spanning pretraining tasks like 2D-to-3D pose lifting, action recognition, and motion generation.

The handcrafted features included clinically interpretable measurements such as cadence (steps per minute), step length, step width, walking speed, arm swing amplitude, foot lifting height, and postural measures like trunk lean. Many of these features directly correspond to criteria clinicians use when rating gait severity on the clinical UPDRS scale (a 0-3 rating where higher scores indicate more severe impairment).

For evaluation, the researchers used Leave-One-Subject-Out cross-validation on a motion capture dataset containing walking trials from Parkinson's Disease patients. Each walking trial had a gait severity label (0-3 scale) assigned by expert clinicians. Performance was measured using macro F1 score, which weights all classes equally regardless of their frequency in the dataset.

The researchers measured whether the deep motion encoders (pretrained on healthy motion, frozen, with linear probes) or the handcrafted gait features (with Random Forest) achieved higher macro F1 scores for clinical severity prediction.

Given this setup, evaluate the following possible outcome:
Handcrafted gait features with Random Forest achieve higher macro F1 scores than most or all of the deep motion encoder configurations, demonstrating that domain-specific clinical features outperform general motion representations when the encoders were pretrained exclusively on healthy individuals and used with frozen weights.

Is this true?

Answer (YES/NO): NO